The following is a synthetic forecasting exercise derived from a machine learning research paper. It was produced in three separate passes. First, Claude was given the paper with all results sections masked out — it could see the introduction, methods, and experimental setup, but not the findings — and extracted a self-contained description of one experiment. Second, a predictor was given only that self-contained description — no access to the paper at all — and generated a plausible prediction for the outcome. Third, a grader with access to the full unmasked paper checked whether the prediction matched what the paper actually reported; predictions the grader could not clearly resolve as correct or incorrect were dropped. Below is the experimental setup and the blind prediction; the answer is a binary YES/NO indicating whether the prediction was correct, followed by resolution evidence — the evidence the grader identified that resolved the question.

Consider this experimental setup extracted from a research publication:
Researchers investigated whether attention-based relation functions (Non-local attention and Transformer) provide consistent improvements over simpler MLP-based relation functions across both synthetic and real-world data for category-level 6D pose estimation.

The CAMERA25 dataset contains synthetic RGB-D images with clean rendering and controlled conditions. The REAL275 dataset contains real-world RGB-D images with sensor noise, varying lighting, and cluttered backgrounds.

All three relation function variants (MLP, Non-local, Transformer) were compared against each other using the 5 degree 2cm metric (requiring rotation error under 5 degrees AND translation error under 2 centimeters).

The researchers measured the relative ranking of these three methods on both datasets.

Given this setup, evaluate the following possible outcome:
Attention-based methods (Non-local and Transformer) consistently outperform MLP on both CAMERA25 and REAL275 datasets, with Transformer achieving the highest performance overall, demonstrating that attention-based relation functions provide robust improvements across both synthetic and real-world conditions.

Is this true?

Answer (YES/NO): YES